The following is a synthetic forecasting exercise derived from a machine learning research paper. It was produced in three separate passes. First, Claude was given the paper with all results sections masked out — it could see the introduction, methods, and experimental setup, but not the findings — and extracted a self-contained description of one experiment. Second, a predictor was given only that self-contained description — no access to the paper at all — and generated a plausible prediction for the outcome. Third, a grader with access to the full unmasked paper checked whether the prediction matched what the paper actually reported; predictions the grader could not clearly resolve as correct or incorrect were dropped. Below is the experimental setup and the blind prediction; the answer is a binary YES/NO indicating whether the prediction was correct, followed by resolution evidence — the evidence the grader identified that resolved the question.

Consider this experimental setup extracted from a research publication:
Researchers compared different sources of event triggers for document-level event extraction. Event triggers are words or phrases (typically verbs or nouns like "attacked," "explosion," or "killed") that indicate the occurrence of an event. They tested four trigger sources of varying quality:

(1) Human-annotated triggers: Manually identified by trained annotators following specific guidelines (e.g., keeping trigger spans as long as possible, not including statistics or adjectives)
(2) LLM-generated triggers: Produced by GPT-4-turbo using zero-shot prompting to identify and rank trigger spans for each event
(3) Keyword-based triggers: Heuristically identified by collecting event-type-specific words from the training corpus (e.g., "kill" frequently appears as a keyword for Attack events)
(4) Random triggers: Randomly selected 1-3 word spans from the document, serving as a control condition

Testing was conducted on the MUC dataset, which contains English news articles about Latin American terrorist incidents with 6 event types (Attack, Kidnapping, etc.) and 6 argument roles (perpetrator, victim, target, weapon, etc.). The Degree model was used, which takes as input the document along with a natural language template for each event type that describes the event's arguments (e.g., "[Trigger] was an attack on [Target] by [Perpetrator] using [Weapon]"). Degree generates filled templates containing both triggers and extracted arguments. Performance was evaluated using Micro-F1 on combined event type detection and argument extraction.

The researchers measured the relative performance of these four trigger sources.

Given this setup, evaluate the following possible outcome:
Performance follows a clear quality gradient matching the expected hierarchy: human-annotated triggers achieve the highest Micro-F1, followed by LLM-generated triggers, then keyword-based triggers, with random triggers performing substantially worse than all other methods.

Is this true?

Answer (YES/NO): NO